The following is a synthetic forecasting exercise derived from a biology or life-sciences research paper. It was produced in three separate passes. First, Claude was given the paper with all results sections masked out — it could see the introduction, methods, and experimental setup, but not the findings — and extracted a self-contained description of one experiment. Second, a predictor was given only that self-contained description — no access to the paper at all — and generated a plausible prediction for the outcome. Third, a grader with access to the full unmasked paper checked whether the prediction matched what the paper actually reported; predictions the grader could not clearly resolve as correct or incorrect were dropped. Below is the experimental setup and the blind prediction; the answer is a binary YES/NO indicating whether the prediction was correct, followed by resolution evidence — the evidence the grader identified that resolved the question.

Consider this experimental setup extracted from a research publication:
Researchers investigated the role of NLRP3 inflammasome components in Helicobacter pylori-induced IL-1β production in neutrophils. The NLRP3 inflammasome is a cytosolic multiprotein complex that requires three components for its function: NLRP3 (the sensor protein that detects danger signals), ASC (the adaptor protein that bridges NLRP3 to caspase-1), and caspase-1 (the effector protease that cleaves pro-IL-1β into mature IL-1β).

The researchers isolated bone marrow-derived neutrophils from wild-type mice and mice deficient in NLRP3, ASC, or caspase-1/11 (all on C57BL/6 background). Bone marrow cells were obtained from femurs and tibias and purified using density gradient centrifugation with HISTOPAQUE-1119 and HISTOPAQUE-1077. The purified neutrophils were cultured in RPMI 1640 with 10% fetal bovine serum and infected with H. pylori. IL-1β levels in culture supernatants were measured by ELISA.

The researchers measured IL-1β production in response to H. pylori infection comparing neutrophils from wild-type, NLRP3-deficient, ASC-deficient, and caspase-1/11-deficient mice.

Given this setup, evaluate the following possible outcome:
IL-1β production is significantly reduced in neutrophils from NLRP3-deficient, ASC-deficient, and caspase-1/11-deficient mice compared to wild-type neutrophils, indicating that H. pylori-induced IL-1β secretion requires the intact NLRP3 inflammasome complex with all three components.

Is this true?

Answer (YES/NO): YES